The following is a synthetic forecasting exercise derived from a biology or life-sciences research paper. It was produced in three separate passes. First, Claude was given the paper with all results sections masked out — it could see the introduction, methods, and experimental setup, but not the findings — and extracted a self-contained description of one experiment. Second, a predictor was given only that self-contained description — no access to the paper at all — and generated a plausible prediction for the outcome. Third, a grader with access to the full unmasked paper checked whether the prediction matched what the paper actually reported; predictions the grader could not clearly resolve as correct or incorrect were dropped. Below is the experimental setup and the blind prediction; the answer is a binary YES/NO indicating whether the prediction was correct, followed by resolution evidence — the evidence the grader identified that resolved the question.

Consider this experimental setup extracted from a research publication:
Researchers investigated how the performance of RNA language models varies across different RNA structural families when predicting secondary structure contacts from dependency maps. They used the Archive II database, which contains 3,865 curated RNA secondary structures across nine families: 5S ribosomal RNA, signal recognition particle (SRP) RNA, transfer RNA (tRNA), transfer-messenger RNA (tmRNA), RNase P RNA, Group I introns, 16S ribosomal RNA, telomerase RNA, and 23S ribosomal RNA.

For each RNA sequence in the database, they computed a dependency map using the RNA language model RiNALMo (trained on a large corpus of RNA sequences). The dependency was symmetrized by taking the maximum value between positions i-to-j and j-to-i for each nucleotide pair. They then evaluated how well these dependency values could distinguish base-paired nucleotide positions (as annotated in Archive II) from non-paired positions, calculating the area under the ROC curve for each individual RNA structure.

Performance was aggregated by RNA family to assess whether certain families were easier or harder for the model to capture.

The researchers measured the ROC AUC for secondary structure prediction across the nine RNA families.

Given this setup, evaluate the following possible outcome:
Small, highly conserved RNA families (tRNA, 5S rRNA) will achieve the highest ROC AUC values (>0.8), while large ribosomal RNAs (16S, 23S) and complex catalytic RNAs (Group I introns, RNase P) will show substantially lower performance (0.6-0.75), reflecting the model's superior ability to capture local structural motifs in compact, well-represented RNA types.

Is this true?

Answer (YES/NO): NO